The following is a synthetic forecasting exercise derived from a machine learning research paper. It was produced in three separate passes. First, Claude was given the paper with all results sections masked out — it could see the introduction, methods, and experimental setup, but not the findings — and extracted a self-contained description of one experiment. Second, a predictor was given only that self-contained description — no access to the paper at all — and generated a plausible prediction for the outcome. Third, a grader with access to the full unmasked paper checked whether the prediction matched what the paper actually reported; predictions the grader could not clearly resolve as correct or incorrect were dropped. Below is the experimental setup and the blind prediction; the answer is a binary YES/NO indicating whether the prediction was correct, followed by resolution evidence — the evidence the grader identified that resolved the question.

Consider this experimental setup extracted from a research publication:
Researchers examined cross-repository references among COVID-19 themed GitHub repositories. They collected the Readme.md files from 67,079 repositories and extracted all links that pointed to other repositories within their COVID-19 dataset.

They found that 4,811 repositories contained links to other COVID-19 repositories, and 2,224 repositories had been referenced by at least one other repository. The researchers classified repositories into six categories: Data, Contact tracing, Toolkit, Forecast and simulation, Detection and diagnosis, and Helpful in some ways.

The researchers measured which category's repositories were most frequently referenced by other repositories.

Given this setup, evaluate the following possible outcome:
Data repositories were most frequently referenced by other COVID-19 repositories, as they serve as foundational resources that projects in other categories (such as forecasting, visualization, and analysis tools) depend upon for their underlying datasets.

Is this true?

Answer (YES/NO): YES